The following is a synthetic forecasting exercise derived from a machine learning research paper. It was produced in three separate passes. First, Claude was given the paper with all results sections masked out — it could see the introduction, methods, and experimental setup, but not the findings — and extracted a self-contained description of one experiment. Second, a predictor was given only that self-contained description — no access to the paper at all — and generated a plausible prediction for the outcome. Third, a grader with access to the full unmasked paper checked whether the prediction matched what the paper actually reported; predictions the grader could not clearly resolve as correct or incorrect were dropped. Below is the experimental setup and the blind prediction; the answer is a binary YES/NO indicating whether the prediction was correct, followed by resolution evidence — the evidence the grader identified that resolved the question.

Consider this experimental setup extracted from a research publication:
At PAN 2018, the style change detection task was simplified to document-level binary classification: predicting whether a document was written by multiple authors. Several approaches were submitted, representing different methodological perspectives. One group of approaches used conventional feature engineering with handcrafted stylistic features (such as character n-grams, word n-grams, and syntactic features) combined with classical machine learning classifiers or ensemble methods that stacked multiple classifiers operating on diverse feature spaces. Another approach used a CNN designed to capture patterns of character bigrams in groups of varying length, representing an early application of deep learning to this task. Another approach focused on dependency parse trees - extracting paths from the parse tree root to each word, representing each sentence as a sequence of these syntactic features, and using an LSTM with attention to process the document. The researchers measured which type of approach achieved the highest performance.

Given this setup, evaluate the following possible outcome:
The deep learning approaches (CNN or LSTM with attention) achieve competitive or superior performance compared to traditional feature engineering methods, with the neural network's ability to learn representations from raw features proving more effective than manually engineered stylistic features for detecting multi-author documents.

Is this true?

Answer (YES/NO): NO